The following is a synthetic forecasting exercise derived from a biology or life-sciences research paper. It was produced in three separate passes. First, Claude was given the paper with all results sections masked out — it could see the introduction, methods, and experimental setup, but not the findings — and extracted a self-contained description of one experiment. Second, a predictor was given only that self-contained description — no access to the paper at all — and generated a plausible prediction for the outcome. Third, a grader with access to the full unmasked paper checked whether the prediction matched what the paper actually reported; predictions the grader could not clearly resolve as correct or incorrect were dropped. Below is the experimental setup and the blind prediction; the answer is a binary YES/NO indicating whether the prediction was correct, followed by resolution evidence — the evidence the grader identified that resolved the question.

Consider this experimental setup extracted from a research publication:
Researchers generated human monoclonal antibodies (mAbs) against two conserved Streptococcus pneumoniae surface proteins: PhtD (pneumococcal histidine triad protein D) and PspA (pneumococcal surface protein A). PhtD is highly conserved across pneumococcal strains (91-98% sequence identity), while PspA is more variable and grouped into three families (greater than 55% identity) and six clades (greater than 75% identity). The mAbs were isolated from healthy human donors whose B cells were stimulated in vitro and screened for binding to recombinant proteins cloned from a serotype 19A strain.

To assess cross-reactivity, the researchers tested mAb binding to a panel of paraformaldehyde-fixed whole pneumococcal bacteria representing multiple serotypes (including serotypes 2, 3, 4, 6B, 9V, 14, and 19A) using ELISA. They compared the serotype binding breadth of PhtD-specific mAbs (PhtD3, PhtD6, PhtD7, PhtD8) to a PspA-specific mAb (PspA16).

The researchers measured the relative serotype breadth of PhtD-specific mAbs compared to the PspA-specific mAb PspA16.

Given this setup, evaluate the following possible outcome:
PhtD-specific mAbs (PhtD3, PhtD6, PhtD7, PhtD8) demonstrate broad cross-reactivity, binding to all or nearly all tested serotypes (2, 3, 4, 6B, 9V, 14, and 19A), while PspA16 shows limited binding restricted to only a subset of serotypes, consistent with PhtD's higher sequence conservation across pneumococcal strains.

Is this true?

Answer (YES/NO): YES